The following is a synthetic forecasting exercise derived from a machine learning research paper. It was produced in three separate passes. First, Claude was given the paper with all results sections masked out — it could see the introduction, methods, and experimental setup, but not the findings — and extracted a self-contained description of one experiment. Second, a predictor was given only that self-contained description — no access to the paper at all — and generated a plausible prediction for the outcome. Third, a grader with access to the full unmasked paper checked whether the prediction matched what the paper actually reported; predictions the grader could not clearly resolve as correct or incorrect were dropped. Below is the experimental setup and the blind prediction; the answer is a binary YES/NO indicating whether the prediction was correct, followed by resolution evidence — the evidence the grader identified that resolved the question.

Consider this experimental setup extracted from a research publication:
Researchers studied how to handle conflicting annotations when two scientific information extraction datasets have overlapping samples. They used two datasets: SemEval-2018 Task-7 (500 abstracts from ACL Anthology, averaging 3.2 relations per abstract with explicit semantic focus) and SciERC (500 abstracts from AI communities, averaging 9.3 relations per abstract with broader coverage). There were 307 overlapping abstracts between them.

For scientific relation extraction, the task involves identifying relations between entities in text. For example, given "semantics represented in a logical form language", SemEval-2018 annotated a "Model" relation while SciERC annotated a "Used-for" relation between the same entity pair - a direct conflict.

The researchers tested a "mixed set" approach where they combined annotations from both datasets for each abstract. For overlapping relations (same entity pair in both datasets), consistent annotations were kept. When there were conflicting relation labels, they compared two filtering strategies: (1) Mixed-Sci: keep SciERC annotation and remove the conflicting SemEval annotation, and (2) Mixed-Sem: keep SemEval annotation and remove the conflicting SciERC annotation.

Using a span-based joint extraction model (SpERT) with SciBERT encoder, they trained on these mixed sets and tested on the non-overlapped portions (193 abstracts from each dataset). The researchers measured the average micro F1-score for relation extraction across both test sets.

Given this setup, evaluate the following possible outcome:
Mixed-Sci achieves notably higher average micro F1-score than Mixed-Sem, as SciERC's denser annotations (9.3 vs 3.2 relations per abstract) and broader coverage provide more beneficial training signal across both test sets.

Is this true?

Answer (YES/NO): NO